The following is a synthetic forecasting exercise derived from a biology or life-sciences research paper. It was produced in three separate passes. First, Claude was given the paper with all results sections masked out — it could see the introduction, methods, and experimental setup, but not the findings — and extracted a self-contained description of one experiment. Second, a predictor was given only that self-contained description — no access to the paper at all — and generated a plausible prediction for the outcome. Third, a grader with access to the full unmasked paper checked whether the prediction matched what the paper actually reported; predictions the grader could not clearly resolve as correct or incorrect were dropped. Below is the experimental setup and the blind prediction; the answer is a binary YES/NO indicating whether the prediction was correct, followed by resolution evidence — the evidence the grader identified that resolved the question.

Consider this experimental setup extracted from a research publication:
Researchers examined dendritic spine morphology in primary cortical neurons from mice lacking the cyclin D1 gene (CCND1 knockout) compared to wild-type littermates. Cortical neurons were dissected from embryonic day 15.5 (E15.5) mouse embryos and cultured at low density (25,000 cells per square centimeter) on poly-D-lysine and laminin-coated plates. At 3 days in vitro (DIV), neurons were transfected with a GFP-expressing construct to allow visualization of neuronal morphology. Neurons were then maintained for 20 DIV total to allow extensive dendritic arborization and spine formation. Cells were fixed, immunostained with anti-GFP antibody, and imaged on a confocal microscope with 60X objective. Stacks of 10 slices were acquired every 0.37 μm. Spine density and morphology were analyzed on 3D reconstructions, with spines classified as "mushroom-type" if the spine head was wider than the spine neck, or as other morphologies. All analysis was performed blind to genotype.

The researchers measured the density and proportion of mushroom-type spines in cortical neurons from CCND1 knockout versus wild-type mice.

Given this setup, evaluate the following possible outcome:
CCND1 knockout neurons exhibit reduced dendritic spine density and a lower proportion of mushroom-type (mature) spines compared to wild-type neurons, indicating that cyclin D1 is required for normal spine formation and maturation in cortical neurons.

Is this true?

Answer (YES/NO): NO